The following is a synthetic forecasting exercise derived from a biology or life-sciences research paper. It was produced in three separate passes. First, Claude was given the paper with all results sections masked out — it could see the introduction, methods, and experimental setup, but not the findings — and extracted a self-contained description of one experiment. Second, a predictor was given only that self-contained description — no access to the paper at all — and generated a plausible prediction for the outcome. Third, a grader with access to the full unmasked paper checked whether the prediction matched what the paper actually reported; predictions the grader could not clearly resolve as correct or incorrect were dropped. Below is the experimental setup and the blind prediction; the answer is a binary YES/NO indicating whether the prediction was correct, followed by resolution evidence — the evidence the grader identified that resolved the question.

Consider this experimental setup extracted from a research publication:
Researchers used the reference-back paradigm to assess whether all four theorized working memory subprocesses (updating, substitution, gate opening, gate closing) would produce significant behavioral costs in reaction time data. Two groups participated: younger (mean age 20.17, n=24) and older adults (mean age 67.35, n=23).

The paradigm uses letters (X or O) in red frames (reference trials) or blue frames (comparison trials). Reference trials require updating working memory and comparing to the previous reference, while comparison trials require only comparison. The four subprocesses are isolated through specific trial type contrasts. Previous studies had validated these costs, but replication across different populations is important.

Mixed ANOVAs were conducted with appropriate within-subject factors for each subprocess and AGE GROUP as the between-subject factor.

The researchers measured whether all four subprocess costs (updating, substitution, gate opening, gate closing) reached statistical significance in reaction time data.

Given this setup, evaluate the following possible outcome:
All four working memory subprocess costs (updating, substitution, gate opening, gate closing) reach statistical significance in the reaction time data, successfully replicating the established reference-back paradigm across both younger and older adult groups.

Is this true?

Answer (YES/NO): YES